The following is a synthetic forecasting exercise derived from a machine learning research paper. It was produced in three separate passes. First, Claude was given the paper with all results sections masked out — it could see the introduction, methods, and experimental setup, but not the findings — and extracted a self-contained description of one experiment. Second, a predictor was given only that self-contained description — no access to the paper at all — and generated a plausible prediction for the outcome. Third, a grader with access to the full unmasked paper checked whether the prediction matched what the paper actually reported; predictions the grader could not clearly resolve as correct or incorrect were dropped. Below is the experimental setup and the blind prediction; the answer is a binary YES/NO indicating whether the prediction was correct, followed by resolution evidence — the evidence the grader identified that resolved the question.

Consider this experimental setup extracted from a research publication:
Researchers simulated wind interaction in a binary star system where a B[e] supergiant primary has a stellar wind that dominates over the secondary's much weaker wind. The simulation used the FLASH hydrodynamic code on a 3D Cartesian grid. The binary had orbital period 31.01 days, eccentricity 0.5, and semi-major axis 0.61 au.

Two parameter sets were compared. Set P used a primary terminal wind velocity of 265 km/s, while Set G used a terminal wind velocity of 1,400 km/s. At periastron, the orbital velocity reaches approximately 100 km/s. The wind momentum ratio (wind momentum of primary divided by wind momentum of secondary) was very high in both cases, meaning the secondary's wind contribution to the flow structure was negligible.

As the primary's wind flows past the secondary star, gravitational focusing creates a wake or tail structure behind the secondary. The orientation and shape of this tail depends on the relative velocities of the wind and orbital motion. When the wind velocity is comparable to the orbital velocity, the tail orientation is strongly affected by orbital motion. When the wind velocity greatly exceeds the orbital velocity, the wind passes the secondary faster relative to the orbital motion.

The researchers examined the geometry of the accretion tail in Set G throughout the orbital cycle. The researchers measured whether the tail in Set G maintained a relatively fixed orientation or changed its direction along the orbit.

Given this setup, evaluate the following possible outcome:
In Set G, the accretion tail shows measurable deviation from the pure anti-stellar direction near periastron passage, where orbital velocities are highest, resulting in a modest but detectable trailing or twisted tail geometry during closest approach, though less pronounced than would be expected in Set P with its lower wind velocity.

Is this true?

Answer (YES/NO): NO